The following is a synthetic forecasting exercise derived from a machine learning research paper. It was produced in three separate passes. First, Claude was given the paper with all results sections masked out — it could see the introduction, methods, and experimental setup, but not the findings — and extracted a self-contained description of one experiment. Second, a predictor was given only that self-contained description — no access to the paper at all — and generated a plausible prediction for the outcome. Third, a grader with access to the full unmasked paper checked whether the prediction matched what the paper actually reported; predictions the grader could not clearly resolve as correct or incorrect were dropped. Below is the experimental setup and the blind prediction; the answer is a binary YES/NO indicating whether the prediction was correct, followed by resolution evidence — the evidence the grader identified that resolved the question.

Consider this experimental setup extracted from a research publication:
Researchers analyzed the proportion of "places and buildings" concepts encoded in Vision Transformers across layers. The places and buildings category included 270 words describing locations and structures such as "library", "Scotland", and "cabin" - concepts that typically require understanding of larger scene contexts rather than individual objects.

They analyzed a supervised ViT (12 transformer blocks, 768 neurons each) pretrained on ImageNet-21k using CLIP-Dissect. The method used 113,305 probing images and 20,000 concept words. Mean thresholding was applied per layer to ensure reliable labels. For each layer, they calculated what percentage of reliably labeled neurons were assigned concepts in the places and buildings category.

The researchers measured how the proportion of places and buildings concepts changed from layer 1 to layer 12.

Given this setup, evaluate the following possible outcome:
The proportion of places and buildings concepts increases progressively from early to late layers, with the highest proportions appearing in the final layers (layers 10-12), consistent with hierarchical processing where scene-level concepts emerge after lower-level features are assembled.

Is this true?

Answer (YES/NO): NO